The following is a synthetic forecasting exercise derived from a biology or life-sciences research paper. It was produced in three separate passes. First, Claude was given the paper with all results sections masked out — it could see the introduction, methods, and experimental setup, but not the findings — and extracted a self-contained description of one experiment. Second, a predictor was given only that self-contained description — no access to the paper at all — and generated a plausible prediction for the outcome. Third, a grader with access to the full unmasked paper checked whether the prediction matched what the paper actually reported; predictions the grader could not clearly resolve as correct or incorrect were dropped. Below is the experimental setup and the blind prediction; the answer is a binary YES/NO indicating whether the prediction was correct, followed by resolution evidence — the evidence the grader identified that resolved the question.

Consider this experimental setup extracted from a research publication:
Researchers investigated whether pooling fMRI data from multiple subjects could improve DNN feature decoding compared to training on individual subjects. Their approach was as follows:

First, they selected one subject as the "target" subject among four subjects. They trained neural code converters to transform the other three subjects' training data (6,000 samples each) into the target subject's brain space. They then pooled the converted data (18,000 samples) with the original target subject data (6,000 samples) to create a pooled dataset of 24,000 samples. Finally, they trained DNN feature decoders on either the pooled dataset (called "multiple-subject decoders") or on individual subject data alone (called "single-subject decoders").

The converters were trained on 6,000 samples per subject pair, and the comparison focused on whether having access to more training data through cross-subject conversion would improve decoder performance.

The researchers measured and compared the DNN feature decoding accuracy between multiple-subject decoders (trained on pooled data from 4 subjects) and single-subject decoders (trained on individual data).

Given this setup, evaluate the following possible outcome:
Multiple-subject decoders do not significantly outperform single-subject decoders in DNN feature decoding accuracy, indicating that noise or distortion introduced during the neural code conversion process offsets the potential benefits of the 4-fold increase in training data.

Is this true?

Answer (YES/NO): NO